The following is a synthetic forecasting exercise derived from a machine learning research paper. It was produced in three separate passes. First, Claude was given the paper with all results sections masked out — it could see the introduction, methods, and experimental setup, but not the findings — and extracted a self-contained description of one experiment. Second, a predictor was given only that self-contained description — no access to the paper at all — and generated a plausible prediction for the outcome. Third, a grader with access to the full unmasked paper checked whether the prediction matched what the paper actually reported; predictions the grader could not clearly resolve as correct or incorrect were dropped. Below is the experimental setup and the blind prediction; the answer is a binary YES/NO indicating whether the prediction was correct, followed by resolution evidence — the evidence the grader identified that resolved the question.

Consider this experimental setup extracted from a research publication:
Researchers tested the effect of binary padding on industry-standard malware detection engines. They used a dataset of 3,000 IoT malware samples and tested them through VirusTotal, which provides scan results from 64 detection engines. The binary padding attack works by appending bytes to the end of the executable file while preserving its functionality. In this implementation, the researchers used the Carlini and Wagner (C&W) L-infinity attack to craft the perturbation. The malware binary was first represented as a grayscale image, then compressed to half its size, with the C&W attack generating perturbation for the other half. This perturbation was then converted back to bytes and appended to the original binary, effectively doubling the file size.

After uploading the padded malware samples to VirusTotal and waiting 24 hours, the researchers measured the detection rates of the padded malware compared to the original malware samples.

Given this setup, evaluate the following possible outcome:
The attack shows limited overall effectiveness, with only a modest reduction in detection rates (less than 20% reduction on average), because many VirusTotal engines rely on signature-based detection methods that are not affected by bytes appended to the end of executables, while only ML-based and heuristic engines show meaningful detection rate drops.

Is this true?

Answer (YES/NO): NO